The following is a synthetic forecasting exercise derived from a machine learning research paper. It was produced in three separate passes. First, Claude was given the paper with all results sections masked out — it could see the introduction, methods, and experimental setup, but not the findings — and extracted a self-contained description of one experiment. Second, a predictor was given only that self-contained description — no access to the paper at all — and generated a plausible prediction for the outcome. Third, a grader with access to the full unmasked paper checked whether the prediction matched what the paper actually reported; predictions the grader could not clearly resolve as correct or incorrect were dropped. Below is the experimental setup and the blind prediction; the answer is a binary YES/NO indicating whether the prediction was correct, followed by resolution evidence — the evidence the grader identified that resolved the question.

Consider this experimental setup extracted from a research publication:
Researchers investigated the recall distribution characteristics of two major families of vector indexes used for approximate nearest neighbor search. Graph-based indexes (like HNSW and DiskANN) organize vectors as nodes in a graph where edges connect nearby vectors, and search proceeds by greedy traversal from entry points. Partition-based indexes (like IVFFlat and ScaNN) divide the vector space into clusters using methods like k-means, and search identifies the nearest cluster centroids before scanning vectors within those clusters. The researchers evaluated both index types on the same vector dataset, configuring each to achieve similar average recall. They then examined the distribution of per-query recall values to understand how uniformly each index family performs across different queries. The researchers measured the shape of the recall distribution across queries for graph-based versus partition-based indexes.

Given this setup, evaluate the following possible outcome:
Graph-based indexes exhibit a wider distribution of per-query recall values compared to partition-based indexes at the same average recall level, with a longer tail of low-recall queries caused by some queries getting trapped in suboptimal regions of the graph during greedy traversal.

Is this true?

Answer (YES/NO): YES